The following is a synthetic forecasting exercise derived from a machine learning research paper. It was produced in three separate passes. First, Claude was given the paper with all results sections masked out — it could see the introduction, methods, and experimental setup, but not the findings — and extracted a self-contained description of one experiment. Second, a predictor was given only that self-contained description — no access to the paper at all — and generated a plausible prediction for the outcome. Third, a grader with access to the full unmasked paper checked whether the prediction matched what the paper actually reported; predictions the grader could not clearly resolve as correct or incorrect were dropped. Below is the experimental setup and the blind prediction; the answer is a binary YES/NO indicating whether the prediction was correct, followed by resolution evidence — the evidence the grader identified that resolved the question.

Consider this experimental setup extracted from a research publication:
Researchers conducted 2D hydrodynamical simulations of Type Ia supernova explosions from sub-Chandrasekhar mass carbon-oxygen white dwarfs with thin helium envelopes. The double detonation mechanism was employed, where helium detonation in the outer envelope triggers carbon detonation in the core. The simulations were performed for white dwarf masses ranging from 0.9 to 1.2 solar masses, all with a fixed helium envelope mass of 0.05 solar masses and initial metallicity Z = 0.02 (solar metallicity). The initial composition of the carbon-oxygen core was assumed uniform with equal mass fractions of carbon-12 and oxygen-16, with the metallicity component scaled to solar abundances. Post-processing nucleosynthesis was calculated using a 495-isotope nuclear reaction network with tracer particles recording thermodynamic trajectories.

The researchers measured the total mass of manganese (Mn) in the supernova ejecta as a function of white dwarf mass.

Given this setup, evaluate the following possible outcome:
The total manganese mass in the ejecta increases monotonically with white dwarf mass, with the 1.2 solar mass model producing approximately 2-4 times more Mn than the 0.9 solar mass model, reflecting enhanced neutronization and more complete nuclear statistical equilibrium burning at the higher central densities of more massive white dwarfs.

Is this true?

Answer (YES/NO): NO